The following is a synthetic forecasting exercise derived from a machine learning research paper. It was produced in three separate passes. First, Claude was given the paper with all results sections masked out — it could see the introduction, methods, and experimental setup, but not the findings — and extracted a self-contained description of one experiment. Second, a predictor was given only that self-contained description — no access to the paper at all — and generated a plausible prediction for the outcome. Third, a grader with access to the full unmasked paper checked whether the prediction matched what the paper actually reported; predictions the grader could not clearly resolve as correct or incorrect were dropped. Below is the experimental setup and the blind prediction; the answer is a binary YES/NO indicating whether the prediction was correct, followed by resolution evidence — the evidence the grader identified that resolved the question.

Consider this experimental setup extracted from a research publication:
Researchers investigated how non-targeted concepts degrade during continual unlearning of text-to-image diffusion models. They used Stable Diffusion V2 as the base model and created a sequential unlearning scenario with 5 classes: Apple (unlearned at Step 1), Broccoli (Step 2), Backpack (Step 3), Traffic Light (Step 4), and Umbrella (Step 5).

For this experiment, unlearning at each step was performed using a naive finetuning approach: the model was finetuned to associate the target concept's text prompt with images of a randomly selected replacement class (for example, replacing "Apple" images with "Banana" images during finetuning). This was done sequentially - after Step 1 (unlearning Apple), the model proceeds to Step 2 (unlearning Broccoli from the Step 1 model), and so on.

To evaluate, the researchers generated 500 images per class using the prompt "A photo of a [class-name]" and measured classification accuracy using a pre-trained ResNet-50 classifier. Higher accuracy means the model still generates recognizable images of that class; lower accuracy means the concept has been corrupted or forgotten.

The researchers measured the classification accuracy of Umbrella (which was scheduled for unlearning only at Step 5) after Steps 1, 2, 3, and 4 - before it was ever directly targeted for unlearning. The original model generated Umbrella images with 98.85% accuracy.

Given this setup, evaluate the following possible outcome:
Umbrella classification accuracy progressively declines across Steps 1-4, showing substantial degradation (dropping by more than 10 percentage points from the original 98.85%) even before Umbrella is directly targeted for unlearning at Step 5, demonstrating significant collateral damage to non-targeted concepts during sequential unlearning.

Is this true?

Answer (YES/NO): YES